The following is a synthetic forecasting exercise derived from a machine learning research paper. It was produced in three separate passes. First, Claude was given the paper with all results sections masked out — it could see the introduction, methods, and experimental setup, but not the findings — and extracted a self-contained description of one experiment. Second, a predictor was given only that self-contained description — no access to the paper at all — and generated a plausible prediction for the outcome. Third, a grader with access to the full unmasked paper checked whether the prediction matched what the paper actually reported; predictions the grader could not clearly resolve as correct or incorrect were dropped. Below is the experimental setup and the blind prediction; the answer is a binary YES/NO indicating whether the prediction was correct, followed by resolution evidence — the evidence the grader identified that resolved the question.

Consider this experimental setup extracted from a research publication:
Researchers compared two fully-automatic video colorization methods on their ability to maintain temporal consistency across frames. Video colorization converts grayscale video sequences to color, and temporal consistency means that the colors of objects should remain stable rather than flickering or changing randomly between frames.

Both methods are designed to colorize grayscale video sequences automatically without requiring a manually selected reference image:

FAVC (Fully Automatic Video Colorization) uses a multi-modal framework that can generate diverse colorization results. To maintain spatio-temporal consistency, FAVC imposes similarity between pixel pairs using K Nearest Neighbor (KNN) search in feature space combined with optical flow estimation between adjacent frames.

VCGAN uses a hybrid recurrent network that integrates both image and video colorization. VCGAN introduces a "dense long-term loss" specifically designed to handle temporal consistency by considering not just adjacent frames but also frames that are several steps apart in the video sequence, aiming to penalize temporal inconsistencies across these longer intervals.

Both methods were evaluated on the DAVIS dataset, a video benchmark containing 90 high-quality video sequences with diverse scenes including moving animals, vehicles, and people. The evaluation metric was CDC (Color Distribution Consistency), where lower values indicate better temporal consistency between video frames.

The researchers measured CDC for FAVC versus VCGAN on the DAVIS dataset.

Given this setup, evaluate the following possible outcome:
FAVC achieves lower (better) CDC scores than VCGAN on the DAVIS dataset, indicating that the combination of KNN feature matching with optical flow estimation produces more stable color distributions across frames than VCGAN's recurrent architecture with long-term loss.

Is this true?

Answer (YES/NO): YES